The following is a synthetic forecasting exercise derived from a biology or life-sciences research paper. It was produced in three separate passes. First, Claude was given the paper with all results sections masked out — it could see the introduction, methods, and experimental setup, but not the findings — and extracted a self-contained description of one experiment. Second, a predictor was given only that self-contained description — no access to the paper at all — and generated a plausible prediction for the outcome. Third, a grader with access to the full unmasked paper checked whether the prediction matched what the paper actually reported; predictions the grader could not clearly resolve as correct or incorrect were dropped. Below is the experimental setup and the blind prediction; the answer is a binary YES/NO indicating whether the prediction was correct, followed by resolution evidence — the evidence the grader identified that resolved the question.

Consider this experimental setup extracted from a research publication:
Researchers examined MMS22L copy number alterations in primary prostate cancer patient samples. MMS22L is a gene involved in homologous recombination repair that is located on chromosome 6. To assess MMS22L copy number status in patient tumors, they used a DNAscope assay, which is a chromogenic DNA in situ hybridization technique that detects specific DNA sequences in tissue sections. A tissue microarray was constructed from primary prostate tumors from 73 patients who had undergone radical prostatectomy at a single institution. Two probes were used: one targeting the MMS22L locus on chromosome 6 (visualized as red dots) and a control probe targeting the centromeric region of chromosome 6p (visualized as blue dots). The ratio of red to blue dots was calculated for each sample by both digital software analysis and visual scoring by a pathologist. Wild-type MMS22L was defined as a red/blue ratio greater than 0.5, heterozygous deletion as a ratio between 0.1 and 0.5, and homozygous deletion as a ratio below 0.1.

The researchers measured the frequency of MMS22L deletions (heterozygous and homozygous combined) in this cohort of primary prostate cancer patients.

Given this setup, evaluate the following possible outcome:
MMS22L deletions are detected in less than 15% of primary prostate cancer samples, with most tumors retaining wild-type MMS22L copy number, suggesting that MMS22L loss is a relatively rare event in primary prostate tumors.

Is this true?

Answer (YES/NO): NO